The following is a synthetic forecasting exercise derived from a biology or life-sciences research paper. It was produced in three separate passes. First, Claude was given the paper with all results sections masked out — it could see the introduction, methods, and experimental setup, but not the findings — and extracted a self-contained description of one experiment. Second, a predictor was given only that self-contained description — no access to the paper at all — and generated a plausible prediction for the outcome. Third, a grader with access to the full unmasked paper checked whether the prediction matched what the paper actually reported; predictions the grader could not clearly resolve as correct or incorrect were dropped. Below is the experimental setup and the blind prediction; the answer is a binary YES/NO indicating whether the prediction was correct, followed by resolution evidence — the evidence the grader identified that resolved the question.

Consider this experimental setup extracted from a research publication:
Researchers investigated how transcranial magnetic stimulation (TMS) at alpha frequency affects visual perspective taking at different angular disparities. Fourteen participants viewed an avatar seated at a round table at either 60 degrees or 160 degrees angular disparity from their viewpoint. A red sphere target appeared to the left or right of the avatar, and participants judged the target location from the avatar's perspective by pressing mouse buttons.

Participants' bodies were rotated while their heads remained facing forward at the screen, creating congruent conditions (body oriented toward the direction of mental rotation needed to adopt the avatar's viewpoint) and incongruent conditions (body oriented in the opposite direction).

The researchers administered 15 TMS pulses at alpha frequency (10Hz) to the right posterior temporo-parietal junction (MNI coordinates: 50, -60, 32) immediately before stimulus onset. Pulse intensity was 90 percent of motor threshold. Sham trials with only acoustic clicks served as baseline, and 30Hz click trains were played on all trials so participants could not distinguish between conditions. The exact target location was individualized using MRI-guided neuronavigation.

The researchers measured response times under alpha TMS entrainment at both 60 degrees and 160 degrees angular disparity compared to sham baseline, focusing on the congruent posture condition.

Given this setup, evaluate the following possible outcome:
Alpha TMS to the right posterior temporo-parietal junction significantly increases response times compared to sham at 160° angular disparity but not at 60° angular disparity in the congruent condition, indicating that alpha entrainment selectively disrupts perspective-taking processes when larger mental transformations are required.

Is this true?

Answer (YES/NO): NO